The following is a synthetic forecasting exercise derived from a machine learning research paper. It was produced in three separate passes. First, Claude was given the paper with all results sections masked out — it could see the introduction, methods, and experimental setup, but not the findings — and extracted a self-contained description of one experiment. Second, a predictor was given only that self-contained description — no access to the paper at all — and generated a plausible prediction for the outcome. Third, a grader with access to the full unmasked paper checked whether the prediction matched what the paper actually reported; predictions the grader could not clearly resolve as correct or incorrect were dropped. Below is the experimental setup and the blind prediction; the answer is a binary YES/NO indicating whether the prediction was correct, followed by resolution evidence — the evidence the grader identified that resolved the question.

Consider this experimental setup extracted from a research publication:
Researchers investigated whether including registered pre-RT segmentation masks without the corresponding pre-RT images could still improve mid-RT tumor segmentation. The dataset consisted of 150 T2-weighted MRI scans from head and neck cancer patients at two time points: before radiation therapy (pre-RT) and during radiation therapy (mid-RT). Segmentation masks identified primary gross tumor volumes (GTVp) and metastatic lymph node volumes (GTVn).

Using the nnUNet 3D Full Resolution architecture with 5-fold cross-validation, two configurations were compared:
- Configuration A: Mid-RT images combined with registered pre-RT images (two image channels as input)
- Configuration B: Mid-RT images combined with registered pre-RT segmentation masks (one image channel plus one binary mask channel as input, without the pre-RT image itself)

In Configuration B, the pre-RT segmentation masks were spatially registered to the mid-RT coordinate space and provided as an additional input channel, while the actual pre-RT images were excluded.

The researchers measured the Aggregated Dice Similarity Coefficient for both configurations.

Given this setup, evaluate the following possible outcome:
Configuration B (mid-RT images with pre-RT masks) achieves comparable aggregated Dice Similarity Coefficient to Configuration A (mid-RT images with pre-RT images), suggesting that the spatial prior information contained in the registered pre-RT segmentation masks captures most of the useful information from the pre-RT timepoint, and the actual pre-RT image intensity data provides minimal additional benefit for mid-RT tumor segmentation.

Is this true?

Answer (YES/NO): NO